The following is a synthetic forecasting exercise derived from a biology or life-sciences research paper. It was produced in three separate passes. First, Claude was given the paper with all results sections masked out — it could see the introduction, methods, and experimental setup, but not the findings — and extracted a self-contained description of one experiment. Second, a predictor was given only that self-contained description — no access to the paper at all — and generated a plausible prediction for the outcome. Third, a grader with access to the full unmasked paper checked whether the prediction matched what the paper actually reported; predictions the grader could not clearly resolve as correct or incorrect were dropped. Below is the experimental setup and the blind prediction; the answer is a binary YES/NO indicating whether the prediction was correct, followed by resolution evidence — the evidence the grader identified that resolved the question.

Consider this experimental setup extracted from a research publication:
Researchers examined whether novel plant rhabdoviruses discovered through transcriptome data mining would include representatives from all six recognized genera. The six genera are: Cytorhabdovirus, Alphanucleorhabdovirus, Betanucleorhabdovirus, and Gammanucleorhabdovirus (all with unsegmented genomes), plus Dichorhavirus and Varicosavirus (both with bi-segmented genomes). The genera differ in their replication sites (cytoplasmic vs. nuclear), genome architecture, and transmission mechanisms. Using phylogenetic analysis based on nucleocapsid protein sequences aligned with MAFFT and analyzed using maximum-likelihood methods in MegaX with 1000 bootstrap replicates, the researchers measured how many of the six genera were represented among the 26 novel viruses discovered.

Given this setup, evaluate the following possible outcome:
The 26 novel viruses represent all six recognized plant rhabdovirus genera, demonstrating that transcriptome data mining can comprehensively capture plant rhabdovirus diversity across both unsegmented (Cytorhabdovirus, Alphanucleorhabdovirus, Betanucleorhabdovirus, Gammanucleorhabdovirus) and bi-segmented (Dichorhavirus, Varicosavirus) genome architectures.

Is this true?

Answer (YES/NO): NO